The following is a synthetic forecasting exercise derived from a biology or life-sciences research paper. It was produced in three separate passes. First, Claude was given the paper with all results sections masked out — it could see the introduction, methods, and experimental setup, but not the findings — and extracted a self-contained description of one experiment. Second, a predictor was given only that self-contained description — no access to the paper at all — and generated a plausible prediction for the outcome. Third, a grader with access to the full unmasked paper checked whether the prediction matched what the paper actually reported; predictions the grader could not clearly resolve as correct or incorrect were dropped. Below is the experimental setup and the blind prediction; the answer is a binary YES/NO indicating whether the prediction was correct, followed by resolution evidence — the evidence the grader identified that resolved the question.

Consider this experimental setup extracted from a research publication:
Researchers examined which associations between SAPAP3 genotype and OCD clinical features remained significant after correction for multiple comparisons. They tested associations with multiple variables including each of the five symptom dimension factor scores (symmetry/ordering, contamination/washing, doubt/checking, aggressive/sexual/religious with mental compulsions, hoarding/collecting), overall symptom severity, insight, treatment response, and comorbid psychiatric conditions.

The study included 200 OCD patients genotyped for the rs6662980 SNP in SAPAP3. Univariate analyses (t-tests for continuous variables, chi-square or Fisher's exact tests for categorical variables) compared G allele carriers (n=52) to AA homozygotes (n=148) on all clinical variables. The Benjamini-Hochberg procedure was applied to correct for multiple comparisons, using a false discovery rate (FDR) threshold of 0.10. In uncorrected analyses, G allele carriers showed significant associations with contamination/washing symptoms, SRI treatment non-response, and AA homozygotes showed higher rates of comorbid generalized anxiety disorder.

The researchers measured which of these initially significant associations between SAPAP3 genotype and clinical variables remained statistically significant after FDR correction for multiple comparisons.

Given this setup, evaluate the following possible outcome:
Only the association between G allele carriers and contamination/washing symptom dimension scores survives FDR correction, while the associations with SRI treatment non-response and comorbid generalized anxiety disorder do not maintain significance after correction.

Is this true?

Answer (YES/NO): YES